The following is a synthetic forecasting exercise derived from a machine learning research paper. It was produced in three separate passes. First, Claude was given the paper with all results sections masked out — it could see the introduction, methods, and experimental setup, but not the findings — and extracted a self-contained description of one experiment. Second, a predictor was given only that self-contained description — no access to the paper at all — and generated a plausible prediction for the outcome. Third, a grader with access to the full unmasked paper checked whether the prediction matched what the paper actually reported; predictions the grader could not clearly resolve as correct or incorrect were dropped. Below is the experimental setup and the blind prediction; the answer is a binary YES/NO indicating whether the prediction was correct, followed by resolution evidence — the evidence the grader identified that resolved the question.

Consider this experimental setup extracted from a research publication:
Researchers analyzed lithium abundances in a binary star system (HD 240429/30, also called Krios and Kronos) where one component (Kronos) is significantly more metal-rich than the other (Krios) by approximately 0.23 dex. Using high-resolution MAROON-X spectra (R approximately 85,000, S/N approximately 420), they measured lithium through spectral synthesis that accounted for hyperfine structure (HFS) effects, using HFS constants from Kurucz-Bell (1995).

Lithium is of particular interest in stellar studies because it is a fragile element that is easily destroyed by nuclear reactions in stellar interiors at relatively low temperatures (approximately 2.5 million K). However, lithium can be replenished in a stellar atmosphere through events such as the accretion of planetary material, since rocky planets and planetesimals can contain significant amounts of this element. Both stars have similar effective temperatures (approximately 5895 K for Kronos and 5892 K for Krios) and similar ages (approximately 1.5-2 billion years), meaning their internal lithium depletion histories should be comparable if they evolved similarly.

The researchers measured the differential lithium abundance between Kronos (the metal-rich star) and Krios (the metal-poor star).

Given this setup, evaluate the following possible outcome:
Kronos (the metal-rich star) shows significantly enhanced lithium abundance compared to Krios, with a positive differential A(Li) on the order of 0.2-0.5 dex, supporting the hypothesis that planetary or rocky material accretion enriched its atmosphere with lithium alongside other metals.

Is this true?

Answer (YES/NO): NO